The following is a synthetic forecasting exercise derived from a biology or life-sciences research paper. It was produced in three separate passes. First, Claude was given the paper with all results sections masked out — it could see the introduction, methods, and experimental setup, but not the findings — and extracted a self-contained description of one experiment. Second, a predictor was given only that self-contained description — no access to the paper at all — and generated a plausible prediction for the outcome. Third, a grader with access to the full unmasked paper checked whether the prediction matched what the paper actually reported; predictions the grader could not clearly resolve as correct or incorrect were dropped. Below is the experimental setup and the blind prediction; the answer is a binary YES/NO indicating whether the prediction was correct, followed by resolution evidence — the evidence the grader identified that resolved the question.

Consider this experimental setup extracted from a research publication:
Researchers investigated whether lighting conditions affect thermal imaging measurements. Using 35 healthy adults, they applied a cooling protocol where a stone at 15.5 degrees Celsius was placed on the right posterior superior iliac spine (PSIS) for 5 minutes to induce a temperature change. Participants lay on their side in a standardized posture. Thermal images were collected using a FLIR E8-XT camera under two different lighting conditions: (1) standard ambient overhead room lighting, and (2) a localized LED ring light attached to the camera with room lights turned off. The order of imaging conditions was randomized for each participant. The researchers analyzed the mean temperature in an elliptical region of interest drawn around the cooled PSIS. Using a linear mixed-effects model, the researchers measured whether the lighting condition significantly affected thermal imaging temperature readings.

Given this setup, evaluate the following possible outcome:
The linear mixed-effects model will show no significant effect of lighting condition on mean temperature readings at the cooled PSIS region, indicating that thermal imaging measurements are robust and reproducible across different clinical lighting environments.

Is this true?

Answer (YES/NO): YES